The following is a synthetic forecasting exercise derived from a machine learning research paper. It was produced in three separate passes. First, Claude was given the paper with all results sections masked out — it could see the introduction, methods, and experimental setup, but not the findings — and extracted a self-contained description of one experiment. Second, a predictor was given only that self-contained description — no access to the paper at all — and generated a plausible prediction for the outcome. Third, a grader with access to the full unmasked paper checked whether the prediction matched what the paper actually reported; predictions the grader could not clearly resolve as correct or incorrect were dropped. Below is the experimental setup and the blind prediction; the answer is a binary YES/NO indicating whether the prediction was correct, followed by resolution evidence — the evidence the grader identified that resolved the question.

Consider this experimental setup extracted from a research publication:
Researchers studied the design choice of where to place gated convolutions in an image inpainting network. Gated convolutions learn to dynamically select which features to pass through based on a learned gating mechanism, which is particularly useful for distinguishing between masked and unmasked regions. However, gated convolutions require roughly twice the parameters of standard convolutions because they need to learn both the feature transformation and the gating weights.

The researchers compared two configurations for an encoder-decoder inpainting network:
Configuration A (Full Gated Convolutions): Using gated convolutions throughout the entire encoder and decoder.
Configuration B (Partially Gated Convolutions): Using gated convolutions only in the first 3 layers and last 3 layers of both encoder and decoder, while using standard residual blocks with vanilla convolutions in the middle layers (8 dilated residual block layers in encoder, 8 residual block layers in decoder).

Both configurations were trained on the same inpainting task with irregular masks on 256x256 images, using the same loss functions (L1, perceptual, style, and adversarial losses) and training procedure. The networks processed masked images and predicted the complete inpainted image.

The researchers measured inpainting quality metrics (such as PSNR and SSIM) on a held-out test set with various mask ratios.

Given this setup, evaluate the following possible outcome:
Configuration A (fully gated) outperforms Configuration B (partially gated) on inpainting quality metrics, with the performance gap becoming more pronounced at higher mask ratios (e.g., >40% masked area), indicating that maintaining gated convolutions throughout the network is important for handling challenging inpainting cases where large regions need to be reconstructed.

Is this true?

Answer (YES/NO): NO